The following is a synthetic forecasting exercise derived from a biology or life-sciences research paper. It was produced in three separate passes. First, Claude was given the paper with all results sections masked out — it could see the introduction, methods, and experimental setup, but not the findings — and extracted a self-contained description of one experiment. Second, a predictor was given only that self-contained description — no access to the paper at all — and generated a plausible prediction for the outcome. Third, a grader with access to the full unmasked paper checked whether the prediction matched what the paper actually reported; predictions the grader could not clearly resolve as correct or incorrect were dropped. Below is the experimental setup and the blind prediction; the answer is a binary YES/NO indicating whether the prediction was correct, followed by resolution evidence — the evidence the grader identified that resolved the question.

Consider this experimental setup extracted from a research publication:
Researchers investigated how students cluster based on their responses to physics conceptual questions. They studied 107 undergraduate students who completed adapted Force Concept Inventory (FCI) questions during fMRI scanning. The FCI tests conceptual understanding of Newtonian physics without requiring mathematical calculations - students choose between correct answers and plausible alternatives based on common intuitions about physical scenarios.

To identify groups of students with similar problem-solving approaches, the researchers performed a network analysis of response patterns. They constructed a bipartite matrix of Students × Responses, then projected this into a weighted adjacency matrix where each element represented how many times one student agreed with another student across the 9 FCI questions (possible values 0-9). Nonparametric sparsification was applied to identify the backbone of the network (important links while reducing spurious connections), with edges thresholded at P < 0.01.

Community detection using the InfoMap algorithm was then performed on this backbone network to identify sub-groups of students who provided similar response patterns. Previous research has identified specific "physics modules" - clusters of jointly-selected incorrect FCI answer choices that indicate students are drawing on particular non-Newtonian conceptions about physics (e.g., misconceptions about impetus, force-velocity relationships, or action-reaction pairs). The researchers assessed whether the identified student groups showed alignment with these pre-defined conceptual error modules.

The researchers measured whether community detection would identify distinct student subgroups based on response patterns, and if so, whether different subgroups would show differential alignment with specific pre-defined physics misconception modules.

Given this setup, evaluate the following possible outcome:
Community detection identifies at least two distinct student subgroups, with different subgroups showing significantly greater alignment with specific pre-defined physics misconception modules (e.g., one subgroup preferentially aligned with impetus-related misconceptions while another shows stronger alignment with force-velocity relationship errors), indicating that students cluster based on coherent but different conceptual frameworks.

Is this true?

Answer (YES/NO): NO